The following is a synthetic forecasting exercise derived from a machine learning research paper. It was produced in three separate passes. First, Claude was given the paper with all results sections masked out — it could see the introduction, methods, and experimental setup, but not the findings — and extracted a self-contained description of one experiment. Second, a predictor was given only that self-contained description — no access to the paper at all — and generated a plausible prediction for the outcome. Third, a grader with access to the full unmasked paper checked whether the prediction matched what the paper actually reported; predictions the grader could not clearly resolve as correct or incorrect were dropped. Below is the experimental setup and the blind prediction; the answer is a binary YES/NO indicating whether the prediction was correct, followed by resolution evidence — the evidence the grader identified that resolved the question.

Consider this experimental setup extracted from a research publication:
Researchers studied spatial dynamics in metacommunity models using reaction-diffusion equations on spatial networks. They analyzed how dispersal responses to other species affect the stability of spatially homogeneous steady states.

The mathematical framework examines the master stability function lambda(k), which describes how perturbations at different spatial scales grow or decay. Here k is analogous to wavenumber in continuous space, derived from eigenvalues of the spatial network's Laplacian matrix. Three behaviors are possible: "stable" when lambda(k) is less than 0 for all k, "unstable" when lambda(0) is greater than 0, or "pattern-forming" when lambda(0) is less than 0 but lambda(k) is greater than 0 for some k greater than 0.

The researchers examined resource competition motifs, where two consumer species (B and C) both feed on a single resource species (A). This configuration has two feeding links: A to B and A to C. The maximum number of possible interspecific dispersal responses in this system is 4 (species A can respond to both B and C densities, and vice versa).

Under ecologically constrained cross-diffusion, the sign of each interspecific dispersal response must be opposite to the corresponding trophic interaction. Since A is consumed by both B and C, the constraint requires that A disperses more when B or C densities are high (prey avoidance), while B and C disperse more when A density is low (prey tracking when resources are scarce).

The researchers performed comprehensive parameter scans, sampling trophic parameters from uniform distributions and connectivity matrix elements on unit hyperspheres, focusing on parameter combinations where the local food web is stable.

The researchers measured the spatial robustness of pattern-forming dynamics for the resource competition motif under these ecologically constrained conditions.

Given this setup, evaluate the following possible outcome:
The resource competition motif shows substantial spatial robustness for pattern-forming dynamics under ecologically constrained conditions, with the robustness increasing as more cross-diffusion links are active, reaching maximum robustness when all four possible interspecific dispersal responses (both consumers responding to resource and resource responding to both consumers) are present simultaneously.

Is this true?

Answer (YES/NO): NO